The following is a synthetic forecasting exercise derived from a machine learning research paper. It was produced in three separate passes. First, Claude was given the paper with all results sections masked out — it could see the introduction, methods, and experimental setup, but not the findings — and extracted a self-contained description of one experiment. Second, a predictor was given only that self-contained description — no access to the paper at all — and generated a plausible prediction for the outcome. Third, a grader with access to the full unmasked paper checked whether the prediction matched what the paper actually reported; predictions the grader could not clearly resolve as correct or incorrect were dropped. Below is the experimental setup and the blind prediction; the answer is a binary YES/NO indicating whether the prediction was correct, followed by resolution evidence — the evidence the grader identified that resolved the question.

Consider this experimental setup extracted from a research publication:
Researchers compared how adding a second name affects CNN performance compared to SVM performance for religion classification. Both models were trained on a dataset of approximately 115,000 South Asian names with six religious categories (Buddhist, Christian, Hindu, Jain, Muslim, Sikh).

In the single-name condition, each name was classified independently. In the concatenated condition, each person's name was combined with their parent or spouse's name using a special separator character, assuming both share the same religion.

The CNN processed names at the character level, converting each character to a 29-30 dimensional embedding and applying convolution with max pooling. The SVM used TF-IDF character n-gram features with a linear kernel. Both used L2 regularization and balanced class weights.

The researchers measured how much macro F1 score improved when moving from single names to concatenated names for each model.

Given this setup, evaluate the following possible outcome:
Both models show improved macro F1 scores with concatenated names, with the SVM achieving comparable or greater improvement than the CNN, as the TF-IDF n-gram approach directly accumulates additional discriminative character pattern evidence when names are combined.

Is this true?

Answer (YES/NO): NO